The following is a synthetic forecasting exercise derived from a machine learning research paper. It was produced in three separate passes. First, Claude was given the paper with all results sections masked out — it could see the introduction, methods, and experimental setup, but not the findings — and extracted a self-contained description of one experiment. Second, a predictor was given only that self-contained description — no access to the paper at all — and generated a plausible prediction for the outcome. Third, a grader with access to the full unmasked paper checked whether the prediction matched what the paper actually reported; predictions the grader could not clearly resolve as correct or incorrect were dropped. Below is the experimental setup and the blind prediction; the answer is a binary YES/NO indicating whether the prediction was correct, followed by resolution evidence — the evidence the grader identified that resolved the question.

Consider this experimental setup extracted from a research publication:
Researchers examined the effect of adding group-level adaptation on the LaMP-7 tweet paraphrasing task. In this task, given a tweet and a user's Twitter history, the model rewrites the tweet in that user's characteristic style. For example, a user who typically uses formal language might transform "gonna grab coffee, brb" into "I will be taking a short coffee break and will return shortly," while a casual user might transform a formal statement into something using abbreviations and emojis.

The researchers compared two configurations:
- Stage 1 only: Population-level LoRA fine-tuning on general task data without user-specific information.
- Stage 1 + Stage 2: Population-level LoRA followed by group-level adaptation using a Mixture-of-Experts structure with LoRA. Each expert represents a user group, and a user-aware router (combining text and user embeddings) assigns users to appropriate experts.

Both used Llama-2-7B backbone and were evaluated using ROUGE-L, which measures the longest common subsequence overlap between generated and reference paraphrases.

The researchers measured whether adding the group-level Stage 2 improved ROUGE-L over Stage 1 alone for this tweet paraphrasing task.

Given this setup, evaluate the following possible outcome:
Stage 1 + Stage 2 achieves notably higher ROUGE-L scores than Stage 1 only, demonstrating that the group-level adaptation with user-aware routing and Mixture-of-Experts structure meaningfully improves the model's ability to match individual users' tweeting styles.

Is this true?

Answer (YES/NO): NO